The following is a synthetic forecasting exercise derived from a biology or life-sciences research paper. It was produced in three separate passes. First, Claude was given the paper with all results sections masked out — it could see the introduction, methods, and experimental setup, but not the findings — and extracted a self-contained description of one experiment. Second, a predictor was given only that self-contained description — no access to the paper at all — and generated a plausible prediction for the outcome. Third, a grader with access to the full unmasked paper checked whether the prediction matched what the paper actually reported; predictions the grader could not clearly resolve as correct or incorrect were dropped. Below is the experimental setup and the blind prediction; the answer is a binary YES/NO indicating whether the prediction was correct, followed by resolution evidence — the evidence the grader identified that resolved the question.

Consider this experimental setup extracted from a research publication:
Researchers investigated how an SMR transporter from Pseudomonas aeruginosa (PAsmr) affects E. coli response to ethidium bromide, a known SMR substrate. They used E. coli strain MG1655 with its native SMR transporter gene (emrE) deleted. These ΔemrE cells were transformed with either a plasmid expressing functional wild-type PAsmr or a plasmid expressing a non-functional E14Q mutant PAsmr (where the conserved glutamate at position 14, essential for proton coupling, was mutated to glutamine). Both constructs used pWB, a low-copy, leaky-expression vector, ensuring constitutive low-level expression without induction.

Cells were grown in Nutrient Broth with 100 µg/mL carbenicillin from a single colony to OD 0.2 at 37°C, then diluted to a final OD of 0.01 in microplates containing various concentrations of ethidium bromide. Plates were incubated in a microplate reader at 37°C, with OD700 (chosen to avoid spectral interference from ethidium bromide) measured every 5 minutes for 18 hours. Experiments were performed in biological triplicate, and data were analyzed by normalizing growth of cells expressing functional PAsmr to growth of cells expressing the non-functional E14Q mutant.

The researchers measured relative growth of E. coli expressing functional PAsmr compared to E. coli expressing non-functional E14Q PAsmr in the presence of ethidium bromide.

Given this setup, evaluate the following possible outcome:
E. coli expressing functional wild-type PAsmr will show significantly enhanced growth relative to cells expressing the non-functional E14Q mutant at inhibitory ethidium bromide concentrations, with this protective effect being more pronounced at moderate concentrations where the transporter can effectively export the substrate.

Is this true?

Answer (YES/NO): YES